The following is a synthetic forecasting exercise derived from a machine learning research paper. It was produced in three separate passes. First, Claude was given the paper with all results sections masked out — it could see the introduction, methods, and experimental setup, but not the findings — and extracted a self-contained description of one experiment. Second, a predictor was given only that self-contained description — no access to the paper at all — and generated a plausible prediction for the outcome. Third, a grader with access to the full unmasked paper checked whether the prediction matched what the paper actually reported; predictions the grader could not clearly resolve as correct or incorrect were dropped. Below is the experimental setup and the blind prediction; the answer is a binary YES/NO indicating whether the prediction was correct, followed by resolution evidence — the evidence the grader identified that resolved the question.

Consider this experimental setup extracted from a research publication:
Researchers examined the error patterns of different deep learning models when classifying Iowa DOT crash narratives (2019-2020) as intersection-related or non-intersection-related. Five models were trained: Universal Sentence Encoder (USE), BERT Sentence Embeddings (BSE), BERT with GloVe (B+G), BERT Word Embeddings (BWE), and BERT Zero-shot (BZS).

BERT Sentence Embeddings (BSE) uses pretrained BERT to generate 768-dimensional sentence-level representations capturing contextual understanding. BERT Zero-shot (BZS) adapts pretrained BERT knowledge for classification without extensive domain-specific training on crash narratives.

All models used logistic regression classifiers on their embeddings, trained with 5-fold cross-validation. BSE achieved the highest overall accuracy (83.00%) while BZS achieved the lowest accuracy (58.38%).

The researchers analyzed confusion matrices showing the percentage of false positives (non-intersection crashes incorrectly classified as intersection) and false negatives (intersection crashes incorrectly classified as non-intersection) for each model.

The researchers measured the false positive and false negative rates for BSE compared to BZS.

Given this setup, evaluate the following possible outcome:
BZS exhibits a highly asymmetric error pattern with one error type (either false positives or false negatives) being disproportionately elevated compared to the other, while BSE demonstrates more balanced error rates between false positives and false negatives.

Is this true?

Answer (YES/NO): YES